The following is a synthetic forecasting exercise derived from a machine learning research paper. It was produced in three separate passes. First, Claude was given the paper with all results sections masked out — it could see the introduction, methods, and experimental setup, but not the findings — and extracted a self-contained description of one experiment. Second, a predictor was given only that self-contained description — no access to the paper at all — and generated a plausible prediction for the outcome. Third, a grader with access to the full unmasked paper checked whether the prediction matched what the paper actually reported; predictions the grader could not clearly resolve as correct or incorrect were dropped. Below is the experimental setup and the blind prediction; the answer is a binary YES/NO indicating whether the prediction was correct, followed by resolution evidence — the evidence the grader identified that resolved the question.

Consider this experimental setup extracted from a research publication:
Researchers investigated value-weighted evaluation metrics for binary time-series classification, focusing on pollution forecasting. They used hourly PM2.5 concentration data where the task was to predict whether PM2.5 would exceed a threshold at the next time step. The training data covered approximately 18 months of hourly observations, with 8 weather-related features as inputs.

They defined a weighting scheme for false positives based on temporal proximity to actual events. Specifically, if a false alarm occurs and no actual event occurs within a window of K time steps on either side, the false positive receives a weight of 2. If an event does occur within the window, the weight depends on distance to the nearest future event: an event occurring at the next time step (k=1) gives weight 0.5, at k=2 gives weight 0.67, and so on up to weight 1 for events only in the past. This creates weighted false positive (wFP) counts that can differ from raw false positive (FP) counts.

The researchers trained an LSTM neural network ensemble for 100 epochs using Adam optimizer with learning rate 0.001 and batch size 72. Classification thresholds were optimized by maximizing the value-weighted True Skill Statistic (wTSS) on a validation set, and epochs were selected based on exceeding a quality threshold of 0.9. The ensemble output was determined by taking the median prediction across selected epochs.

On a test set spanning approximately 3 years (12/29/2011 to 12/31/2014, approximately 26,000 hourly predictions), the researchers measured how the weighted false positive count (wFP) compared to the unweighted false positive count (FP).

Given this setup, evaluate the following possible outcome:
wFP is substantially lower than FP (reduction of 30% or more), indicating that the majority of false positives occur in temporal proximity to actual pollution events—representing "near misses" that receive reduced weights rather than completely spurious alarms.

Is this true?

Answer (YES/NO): NO